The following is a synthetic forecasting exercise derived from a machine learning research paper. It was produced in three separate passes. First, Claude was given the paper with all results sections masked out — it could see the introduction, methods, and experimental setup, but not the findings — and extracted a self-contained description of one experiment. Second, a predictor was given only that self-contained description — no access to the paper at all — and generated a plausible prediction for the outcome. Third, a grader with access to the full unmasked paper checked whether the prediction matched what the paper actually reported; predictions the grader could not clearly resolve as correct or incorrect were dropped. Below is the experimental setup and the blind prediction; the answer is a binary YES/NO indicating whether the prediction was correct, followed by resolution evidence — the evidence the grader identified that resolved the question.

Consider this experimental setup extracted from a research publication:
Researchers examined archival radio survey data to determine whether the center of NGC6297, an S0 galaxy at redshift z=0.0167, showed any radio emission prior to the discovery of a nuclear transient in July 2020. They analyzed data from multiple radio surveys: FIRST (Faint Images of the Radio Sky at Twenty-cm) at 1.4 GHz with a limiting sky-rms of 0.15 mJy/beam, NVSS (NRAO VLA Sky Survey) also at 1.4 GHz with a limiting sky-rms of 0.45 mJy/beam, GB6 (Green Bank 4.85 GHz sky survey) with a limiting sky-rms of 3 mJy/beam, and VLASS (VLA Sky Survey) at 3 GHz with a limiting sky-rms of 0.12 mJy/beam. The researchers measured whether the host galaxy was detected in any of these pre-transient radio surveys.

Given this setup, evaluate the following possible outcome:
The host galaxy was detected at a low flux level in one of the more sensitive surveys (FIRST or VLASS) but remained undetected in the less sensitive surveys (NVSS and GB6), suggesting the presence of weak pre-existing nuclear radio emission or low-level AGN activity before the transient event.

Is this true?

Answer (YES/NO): NO